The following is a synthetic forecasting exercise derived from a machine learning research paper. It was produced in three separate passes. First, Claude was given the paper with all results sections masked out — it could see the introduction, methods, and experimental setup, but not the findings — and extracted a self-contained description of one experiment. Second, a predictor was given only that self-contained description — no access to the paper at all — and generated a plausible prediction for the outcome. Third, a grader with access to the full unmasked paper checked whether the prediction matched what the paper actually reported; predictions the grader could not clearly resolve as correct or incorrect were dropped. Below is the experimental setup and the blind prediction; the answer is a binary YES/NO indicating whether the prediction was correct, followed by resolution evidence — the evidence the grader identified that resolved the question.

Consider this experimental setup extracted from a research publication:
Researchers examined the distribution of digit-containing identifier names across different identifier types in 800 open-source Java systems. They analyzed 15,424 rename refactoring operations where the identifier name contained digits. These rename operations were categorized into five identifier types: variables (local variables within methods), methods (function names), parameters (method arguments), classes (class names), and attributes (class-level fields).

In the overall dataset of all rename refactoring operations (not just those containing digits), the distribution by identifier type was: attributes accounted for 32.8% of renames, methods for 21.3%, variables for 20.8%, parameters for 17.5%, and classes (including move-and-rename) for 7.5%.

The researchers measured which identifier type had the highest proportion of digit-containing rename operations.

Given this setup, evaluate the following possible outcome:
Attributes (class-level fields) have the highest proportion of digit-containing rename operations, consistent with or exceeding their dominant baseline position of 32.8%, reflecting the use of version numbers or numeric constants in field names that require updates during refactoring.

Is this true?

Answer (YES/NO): NO